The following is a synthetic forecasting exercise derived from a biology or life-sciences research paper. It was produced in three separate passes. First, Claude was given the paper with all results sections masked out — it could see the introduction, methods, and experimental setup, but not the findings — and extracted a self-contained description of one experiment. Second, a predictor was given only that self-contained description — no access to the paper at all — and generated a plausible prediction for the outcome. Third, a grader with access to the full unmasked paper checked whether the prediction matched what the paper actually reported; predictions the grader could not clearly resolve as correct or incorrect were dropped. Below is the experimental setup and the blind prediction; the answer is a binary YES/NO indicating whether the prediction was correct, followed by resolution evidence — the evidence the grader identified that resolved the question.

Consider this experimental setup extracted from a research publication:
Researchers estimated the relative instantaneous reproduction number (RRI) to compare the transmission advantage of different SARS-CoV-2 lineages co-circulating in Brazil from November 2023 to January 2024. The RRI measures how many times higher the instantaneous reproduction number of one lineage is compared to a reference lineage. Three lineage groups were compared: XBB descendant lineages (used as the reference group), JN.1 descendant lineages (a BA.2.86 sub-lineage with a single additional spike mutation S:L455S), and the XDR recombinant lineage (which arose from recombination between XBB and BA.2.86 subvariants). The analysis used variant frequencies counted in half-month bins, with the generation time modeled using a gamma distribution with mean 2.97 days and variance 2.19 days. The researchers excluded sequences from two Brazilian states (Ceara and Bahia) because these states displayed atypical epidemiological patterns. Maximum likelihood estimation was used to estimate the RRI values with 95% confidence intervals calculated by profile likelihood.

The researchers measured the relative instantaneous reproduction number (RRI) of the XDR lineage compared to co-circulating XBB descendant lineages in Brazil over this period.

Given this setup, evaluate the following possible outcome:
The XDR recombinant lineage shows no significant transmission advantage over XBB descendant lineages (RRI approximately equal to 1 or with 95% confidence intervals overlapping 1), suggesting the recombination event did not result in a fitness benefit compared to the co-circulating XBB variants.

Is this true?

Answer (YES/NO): NO